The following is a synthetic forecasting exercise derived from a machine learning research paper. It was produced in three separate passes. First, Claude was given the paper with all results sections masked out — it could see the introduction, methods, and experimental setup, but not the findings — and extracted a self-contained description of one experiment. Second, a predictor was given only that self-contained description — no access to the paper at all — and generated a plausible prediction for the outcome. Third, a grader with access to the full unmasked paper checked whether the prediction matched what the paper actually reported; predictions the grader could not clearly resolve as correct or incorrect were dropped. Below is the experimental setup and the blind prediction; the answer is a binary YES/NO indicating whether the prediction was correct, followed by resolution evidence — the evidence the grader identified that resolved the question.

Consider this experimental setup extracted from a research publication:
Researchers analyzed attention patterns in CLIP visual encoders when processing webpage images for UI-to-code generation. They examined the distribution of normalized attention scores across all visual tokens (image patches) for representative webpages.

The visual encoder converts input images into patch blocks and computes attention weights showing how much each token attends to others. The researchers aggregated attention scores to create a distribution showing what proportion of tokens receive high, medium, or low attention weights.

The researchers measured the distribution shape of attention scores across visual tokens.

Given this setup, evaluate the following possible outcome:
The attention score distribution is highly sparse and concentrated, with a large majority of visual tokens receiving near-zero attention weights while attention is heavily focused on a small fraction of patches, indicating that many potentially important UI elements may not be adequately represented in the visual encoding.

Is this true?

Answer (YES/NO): YES